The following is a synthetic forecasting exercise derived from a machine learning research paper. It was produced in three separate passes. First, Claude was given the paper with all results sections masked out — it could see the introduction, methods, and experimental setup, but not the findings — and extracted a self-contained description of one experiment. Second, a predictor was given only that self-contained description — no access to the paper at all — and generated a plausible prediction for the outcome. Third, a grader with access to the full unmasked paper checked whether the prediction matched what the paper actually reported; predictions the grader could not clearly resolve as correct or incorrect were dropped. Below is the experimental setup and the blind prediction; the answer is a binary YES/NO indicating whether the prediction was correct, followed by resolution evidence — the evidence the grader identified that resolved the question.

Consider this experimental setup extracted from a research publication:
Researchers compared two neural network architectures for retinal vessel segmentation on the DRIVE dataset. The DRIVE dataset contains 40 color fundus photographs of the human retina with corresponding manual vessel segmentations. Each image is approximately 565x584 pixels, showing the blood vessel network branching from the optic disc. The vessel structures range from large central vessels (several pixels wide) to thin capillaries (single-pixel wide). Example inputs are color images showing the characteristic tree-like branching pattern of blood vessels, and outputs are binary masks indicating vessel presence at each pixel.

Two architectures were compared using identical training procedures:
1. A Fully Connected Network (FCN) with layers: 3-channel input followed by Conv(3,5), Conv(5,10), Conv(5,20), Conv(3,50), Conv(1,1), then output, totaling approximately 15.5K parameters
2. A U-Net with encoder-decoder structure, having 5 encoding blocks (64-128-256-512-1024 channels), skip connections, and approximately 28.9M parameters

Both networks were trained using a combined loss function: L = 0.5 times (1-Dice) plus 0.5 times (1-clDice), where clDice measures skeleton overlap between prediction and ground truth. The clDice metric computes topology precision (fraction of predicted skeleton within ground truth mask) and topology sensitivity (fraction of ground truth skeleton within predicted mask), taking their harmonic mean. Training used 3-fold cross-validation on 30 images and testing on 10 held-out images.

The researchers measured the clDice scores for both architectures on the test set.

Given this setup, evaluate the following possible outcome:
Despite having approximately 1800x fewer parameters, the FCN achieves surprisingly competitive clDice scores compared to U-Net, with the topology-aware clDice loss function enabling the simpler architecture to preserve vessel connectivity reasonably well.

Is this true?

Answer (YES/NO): NO